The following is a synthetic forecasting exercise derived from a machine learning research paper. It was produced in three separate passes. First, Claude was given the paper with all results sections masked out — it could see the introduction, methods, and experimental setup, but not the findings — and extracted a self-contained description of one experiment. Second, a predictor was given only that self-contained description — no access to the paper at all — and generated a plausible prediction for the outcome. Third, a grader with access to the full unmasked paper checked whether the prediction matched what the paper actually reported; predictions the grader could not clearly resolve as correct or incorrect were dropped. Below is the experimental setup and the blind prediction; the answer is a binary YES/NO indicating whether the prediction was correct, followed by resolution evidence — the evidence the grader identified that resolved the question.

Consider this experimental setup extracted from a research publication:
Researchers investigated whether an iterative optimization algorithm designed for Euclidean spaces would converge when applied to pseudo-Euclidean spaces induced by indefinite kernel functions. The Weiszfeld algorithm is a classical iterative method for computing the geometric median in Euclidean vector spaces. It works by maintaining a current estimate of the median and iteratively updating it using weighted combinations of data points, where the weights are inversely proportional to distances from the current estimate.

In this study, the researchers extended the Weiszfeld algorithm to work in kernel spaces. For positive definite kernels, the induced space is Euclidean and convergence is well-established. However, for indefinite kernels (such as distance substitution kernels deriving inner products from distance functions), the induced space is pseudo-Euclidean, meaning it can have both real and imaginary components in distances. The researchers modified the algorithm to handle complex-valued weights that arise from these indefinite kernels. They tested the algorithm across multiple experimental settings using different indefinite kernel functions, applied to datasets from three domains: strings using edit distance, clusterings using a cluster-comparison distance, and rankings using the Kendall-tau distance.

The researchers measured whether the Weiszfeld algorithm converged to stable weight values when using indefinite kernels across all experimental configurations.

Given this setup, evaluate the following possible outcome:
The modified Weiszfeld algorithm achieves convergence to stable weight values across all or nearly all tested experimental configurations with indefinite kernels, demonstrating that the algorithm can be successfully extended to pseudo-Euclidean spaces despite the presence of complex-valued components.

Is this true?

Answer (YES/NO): YES